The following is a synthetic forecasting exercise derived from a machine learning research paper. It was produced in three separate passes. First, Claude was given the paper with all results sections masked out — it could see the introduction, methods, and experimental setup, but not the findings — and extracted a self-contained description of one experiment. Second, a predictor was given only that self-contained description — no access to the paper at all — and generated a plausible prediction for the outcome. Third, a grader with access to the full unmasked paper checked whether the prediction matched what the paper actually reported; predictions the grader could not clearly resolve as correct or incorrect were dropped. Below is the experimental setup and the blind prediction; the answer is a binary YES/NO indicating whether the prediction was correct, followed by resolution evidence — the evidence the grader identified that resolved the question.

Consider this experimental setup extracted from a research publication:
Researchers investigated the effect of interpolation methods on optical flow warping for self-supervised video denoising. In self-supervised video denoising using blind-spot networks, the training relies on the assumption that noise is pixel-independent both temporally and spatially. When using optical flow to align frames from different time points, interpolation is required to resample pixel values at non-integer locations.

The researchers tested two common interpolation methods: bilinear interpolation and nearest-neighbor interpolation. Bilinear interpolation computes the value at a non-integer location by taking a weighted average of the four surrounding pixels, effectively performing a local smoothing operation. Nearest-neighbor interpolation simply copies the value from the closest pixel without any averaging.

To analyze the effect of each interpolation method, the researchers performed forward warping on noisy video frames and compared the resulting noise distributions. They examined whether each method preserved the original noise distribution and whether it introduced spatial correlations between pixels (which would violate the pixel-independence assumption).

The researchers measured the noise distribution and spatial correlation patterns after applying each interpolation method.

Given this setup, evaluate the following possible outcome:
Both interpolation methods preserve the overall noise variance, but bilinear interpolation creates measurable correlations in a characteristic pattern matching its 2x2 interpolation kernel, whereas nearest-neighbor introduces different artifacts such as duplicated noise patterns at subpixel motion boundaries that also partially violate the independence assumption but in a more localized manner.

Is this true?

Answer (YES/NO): NO